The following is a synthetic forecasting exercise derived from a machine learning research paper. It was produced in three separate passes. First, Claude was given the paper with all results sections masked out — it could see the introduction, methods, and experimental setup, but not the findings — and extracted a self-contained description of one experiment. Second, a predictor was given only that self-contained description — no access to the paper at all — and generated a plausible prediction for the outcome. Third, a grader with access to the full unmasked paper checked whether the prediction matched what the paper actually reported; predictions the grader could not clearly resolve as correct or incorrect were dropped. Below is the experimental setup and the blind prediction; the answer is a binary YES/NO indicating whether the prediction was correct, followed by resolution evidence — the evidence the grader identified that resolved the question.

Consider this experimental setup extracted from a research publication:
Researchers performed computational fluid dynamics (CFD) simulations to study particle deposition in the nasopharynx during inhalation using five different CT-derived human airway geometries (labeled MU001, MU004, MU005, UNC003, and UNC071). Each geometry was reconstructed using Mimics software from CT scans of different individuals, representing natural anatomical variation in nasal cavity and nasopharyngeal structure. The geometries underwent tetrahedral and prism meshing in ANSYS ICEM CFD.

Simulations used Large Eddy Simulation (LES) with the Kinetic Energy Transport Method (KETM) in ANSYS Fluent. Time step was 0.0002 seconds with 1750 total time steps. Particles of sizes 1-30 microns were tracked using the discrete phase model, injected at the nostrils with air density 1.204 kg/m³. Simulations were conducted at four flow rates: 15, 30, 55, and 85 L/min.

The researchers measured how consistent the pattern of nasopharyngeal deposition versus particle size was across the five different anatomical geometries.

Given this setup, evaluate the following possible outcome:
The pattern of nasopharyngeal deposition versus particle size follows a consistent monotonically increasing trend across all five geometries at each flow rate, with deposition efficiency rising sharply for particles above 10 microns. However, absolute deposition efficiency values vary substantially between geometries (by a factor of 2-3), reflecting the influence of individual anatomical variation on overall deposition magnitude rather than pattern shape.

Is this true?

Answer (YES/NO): NO